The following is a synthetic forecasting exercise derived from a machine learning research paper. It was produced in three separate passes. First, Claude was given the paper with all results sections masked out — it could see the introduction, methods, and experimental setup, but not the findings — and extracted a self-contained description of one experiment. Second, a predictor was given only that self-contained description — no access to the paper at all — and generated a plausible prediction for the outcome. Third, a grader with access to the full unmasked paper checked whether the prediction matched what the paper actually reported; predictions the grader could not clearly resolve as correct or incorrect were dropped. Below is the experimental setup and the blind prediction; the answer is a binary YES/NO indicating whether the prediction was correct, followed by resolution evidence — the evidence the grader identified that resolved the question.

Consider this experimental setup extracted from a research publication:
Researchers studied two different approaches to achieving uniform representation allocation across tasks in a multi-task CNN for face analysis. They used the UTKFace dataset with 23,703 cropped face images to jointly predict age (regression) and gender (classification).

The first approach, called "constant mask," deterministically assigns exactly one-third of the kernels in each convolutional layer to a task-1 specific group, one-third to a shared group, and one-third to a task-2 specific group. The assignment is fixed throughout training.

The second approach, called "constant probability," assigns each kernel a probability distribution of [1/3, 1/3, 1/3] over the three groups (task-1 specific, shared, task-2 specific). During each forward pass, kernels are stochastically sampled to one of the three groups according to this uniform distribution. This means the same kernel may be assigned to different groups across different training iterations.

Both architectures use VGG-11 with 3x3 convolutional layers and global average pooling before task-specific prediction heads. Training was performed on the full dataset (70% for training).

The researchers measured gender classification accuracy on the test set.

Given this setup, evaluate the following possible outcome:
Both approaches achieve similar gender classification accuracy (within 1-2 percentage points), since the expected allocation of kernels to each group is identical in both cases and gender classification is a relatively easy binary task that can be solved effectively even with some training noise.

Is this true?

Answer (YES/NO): NO